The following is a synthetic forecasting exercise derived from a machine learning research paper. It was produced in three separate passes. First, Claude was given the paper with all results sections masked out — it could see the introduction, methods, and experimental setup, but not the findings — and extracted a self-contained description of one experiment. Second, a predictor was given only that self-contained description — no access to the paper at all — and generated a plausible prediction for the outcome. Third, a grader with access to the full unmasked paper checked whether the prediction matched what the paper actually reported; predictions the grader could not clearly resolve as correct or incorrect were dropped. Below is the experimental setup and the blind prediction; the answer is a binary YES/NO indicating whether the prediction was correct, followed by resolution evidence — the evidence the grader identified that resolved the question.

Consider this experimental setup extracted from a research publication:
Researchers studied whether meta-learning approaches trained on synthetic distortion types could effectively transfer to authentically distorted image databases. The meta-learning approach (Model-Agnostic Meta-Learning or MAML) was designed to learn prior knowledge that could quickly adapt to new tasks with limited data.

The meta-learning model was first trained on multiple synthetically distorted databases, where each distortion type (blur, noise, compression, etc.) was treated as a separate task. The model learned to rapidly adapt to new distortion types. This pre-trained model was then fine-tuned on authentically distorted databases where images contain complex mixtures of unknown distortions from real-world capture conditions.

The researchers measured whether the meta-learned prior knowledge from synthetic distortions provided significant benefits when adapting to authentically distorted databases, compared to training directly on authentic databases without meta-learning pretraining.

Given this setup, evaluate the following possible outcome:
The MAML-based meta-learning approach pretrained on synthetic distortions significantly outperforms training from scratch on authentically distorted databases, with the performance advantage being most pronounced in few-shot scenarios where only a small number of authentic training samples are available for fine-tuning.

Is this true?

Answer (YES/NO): NO